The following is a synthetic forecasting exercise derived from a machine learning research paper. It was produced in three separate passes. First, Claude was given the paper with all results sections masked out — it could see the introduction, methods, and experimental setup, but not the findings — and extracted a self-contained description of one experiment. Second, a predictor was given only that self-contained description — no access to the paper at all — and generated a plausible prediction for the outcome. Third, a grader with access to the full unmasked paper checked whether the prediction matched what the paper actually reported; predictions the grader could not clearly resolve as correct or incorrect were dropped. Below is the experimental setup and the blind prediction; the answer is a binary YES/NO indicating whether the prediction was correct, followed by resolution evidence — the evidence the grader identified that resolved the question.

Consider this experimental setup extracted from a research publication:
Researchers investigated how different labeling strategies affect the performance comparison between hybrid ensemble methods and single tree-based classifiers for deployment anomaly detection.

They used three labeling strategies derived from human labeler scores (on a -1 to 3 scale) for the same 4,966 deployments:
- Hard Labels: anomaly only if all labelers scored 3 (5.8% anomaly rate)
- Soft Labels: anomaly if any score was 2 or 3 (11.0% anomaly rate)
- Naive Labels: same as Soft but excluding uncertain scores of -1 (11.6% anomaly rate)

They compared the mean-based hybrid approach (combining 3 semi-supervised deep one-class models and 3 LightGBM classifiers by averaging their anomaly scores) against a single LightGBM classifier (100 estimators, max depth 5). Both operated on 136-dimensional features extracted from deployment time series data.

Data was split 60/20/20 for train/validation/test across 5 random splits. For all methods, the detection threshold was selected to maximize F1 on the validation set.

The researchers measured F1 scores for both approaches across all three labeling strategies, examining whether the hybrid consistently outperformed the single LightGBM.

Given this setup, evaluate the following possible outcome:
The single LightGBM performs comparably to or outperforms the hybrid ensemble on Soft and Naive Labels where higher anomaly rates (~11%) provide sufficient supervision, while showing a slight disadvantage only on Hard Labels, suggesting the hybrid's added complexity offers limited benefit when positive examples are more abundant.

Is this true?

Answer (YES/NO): NO